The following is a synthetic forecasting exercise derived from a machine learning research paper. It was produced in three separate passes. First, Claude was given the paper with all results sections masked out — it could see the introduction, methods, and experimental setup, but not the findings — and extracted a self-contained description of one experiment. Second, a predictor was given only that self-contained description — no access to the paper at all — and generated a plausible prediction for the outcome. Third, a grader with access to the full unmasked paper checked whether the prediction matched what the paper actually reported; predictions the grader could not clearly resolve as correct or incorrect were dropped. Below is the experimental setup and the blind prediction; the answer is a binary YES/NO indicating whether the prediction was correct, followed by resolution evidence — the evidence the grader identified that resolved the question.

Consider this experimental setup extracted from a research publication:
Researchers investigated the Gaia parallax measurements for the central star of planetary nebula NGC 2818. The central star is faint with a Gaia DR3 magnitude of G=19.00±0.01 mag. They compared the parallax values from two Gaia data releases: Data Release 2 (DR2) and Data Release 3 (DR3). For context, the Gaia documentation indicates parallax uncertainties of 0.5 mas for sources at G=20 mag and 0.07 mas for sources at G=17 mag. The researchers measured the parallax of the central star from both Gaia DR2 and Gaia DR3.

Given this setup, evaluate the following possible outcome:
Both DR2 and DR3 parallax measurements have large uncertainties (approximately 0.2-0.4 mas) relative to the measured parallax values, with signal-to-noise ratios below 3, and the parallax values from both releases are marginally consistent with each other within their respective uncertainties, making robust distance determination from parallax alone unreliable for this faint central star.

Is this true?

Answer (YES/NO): NO